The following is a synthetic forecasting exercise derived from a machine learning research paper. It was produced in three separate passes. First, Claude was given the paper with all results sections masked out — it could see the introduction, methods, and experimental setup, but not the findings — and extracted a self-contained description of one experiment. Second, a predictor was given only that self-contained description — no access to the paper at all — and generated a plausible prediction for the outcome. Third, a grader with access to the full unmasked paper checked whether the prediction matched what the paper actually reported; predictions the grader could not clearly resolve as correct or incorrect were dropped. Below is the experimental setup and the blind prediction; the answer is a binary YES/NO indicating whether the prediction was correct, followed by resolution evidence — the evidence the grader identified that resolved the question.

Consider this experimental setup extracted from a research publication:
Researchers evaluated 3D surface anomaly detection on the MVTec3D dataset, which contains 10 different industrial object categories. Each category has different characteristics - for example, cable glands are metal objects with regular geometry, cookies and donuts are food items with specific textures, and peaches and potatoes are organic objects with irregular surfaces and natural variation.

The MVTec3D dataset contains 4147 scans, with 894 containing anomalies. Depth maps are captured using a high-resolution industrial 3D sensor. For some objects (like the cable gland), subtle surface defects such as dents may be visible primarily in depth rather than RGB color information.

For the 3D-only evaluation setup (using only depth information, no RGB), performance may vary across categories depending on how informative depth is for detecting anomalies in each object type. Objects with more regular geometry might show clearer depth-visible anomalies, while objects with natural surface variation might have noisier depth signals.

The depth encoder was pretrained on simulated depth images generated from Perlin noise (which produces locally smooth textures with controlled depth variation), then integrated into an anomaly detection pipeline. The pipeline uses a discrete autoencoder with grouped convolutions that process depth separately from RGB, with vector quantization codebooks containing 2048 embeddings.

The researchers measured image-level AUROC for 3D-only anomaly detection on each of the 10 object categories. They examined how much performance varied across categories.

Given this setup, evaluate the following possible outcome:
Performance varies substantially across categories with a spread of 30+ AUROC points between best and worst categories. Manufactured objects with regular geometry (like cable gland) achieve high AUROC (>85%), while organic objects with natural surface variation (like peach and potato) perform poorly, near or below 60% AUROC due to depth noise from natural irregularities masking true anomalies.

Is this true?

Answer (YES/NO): NO